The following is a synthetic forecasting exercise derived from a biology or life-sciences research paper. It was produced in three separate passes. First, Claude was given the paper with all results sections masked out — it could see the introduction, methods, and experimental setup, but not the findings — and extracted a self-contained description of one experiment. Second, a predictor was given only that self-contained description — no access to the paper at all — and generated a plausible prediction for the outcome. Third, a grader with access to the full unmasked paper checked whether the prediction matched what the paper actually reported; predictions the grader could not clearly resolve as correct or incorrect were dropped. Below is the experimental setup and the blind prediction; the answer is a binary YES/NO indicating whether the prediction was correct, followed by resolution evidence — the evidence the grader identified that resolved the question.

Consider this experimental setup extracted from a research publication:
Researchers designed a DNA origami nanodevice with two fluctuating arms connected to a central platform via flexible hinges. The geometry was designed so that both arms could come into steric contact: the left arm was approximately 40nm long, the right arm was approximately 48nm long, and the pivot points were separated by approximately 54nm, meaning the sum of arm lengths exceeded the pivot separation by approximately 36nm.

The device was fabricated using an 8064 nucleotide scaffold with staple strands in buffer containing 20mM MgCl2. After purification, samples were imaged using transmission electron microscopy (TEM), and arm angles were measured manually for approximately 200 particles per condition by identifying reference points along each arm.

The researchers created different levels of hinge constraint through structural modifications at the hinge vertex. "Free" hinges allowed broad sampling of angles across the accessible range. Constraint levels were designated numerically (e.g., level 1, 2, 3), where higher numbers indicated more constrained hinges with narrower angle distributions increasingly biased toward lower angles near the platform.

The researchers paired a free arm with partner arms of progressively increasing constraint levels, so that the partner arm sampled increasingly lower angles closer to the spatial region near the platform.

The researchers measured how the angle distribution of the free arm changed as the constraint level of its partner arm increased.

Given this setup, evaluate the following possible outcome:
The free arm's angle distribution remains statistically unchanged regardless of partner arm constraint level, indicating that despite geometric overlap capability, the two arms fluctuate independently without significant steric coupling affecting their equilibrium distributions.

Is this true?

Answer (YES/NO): NO